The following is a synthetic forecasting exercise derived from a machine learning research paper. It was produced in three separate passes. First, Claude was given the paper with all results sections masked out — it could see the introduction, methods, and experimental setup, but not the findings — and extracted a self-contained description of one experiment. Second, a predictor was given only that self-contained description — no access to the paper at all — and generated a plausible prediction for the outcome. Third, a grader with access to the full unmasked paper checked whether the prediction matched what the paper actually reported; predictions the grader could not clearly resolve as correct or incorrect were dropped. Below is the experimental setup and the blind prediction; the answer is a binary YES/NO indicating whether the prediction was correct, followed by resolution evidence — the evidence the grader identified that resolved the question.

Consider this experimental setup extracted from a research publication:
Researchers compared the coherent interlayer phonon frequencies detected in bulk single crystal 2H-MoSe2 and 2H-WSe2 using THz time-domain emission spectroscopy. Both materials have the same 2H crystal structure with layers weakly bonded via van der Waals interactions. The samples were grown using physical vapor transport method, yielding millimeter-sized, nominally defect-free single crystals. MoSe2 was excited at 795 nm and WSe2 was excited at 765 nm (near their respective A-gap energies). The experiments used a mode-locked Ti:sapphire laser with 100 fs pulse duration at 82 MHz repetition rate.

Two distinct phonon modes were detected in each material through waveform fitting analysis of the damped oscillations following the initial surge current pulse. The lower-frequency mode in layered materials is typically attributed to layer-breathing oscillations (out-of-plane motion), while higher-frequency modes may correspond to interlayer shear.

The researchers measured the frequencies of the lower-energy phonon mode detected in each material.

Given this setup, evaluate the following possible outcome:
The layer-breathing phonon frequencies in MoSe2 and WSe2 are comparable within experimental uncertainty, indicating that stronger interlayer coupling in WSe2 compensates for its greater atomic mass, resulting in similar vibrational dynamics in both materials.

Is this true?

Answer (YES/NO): NO